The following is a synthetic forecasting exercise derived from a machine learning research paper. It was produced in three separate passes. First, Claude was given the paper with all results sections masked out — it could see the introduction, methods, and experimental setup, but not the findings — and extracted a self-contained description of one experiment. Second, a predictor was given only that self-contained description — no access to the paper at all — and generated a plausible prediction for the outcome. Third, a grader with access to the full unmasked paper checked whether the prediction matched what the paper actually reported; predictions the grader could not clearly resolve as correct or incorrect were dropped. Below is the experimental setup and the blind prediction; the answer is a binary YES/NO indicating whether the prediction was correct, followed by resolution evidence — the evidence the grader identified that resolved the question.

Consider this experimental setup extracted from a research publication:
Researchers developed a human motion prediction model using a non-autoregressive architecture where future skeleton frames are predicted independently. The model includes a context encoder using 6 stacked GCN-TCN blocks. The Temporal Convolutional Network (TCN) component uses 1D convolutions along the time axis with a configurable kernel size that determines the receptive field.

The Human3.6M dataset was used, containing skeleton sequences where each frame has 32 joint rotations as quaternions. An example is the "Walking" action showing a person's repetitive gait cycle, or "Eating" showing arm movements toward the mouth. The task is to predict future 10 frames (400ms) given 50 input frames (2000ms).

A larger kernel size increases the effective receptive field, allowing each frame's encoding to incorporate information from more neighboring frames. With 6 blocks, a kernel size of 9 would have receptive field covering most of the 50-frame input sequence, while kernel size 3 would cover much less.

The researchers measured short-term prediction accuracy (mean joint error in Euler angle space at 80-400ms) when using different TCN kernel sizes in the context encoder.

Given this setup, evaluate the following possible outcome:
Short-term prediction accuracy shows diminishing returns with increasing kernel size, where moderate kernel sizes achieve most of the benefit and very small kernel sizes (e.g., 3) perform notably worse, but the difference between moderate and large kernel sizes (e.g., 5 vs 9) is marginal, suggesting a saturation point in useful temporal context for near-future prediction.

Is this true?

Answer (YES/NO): NO